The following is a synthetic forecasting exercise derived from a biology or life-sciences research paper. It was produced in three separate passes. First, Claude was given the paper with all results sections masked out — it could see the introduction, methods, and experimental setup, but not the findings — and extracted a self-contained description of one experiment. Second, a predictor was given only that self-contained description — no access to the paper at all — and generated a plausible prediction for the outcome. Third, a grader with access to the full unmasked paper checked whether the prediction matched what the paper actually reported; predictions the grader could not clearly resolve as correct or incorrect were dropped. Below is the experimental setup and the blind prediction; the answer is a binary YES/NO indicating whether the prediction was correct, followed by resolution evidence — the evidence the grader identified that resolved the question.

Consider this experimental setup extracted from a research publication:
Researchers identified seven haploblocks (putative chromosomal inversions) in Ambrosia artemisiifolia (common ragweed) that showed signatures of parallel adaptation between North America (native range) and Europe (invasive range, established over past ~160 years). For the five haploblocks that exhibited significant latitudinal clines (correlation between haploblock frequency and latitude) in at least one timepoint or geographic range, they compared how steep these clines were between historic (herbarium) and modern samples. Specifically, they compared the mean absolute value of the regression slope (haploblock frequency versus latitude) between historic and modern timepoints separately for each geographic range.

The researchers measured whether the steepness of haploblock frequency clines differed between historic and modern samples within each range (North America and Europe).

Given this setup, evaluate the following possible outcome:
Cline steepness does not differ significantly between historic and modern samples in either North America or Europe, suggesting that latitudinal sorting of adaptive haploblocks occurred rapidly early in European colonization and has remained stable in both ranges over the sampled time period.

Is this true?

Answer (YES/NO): NO